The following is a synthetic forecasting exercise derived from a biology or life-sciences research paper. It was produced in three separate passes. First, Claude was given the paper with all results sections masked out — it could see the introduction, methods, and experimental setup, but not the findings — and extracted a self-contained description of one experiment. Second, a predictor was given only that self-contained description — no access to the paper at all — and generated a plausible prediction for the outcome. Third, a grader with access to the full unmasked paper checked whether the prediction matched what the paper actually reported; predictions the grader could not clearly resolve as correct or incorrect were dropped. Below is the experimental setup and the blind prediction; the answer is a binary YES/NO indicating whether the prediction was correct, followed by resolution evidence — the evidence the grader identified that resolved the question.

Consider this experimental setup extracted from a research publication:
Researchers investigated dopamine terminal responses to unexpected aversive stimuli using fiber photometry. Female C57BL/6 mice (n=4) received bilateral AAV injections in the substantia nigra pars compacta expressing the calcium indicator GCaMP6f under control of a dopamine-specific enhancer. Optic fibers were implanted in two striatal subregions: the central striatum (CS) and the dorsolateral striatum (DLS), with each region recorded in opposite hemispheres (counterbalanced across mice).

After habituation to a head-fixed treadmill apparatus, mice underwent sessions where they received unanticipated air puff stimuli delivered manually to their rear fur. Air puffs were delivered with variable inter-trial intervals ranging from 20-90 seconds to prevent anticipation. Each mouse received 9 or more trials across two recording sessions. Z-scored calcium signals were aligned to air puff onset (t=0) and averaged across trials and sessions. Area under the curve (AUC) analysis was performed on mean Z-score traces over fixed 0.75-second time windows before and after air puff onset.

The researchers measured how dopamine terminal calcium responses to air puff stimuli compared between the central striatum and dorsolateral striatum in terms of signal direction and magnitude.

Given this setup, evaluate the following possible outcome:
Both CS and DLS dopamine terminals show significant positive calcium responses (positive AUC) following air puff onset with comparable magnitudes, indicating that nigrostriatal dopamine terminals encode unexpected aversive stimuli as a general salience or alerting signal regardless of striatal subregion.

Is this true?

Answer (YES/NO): NO